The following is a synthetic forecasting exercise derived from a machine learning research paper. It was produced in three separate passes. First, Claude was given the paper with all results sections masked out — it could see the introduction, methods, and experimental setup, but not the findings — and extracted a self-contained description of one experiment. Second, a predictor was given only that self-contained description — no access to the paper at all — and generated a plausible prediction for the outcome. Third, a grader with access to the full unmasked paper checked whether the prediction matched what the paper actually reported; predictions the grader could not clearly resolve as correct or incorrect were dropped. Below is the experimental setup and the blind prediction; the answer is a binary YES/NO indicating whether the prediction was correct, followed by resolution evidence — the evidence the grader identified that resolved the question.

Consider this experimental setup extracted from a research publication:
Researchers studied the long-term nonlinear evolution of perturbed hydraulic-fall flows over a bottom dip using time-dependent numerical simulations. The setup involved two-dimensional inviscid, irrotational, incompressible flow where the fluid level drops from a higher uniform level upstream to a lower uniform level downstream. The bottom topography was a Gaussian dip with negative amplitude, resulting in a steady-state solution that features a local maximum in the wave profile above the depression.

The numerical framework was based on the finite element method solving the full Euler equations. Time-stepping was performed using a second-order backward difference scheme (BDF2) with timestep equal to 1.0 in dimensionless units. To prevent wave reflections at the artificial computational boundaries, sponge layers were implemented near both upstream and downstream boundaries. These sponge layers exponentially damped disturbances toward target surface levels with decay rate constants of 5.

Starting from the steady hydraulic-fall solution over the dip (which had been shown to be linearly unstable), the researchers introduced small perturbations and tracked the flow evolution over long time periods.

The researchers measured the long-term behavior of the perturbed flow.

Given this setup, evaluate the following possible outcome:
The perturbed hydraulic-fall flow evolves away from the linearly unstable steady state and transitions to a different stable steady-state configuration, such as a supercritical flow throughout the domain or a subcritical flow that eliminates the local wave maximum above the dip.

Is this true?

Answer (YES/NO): NO